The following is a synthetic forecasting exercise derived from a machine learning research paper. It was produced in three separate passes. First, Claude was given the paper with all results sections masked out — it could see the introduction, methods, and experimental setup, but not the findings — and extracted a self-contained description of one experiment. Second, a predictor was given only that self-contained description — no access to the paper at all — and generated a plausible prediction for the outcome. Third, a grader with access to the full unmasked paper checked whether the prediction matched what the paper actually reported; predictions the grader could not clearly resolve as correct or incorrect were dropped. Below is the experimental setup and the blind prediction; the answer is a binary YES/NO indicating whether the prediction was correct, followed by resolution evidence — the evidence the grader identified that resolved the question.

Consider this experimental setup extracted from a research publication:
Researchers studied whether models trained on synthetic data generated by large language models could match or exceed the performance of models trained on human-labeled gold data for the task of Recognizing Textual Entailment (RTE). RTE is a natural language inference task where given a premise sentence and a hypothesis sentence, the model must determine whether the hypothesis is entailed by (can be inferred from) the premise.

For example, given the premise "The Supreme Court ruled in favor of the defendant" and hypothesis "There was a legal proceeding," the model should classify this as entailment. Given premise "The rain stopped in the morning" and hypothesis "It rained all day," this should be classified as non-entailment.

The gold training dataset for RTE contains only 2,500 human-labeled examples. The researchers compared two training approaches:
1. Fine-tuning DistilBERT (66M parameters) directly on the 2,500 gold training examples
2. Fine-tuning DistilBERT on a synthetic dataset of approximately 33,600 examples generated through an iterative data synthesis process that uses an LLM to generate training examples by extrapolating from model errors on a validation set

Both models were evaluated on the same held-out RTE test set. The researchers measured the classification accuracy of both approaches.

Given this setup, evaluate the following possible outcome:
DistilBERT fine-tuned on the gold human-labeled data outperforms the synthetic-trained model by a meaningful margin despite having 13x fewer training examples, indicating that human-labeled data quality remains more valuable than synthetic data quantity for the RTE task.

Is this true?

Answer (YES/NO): NO